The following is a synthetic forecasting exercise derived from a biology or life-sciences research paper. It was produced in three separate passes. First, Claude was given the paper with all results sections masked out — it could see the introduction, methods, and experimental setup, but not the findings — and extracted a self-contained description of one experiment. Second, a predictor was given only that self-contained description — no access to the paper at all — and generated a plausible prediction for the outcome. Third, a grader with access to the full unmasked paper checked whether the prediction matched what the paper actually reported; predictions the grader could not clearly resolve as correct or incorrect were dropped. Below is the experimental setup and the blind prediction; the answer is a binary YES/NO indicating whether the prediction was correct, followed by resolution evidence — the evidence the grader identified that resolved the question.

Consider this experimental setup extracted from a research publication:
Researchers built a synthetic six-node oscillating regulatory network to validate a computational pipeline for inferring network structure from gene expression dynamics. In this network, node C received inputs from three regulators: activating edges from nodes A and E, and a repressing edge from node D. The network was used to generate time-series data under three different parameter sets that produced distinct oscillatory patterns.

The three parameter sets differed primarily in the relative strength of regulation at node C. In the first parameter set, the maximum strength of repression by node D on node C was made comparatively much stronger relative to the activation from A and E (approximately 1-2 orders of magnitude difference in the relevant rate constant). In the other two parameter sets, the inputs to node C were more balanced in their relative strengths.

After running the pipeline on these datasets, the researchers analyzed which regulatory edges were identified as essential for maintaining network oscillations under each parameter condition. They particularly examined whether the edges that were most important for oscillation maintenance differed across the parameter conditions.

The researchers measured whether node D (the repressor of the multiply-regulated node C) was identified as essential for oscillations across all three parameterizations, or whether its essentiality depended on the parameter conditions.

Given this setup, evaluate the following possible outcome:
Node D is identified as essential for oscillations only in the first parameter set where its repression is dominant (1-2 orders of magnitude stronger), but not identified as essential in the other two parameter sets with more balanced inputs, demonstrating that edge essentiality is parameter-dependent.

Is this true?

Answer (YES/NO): YES